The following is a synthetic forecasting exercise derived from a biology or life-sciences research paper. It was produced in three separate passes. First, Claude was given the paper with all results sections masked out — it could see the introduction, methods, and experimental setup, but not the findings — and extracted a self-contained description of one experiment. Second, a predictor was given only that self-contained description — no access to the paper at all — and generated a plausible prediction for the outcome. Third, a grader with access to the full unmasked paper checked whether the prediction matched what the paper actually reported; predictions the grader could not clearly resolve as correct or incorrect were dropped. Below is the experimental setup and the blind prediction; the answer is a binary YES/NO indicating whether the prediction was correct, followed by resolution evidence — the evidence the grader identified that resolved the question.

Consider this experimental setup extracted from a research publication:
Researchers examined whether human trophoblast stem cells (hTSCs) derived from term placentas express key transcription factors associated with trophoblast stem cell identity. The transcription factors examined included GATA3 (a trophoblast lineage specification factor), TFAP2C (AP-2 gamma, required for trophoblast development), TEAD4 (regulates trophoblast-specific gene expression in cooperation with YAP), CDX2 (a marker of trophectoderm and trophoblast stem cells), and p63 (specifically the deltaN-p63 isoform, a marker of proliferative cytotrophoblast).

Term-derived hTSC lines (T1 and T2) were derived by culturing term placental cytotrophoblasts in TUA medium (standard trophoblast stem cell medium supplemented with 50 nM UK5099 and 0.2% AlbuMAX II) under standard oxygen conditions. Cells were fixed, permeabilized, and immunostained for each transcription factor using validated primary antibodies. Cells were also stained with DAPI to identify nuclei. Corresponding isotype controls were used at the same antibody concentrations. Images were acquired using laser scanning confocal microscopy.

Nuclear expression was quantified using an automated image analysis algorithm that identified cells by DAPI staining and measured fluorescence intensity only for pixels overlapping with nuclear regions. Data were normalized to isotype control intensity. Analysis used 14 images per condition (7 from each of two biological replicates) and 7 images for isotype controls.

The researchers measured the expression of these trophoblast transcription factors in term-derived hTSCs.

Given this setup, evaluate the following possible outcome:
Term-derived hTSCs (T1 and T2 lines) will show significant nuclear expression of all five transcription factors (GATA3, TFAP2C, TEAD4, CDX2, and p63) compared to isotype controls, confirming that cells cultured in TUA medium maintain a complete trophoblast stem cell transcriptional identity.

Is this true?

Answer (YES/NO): YES